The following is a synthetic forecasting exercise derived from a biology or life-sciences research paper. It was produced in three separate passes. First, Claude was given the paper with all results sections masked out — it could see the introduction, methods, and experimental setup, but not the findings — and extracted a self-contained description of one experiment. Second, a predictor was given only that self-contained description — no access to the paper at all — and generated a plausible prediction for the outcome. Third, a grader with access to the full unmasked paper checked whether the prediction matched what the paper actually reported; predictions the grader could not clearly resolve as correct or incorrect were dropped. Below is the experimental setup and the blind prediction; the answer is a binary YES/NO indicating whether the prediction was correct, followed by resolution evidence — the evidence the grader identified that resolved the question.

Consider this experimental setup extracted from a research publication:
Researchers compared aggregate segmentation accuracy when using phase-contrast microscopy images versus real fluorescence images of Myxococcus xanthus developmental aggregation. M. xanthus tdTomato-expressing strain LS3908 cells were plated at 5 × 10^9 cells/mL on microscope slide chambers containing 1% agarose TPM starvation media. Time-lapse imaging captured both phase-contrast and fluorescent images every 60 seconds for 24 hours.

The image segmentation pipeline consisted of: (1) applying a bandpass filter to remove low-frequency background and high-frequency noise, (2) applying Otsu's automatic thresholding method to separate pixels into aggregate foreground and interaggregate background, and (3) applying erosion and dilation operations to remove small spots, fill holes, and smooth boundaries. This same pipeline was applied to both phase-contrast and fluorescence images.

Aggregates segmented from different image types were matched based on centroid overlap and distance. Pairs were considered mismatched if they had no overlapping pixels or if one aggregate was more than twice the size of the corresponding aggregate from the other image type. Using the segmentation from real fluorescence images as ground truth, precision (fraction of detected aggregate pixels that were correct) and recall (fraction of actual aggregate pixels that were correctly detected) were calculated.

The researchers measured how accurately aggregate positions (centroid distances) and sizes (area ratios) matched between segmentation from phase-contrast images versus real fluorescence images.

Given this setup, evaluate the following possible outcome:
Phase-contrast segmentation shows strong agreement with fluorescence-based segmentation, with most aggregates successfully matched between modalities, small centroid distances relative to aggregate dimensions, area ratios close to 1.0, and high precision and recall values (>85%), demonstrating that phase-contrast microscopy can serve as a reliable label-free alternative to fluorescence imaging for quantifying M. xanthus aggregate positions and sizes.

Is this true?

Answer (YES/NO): NO